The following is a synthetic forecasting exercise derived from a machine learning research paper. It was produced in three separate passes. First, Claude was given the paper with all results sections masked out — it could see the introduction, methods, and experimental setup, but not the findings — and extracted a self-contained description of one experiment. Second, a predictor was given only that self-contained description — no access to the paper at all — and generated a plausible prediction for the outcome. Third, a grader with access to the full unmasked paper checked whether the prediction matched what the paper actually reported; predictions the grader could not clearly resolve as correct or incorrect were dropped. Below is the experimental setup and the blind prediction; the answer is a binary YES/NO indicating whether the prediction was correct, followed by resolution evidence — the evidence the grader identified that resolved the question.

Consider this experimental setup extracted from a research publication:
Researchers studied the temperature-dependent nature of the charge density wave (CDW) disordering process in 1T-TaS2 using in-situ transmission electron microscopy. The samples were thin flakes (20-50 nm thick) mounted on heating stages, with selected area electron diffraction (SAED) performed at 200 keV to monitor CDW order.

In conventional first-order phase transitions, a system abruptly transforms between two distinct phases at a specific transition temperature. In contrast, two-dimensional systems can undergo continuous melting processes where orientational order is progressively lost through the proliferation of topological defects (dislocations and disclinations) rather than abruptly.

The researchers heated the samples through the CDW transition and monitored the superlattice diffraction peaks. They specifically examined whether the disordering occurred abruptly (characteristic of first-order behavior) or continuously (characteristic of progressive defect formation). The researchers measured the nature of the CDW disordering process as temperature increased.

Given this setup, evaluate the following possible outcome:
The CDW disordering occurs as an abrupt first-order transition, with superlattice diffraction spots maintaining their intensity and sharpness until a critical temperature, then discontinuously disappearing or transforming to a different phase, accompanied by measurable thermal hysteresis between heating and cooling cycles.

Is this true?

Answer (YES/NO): NO